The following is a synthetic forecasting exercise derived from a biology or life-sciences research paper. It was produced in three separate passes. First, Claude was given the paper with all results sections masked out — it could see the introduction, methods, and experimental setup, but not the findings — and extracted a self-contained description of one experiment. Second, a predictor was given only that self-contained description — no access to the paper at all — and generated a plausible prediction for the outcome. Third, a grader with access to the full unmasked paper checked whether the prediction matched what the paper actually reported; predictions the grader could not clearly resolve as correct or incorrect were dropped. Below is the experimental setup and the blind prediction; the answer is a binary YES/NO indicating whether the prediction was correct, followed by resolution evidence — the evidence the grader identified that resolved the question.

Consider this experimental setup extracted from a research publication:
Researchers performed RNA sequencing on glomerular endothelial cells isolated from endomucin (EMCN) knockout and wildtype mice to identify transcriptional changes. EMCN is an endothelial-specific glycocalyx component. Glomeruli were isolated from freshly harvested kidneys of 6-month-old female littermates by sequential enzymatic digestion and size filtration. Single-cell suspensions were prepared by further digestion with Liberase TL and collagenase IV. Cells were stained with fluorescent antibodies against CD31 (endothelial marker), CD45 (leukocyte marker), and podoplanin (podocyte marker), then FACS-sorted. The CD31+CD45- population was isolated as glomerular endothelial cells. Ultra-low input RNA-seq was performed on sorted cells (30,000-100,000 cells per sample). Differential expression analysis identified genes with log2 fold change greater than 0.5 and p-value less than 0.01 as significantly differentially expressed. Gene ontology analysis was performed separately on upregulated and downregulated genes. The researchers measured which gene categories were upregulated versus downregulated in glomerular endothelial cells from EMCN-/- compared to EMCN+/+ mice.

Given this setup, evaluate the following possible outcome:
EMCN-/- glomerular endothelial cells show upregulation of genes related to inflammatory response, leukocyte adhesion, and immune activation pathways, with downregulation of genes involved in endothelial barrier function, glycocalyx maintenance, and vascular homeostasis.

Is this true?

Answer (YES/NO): NO